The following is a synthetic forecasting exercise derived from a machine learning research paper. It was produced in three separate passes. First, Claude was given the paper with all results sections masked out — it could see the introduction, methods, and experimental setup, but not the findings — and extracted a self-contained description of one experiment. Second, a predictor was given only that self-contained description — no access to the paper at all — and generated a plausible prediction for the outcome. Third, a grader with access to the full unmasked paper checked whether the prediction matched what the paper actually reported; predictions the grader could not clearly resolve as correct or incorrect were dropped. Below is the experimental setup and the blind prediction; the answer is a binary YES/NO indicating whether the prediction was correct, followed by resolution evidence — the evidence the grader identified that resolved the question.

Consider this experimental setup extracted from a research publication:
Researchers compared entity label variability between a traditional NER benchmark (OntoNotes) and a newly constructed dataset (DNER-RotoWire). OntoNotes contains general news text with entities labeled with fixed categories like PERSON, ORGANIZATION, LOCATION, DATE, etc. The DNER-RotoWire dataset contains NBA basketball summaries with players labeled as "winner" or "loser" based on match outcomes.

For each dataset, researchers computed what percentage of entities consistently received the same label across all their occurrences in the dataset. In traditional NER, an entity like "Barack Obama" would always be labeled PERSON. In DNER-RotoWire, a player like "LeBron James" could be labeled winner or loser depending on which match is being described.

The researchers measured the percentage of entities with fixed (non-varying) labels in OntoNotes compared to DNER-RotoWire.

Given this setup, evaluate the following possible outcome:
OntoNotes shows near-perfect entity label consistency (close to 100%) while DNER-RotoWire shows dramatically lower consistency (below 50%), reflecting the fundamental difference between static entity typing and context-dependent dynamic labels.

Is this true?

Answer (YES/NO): YES